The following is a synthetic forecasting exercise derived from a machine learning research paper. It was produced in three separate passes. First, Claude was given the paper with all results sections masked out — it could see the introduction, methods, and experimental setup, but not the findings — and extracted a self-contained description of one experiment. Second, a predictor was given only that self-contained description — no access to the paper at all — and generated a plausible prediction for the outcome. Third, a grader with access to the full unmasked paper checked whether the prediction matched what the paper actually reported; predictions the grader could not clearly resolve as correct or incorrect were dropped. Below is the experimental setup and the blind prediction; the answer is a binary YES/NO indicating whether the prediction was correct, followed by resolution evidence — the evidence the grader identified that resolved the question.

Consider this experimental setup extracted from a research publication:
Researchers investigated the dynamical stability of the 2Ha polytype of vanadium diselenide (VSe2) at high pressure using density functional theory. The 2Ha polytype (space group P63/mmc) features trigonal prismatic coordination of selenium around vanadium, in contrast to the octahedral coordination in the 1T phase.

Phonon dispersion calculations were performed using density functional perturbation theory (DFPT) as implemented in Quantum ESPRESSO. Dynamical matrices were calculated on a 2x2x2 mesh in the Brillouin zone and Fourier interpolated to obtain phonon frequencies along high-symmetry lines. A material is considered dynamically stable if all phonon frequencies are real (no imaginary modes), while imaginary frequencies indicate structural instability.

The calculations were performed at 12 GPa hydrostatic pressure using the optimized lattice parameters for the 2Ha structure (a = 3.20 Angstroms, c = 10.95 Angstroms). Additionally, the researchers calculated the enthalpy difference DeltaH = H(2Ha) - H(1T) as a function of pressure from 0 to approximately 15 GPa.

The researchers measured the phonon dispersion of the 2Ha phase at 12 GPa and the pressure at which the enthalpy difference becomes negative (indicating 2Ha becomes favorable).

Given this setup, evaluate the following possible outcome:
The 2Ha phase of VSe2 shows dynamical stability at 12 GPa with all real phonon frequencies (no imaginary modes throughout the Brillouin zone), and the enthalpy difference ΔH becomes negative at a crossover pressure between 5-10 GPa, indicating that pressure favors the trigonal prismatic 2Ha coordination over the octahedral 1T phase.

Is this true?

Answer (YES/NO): NO